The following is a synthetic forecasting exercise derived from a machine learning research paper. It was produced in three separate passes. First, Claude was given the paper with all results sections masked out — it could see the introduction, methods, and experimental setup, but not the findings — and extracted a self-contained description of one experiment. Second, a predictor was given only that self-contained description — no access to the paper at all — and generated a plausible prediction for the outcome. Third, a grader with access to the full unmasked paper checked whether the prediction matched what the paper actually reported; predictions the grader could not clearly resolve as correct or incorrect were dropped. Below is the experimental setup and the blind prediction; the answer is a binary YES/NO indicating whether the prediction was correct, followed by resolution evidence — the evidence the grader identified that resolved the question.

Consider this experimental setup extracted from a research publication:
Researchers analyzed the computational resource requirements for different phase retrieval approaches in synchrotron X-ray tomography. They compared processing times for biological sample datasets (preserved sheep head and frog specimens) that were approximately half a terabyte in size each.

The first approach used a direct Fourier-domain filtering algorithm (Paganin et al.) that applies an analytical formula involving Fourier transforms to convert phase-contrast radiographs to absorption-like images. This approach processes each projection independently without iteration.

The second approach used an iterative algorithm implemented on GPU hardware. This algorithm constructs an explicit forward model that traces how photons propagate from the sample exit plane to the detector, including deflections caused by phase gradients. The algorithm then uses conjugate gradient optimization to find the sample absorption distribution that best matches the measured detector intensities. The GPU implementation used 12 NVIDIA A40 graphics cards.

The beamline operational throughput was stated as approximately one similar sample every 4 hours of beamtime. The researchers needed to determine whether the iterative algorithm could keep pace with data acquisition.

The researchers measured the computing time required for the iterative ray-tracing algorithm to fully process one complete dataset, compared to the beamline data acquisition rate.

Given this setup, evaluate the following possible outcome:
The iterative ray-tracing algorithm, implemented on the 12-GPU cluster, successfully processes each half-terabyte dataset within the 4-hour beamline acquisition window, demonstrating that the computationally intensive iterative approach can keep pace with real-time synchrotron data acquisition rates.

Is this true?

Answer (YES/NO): NO